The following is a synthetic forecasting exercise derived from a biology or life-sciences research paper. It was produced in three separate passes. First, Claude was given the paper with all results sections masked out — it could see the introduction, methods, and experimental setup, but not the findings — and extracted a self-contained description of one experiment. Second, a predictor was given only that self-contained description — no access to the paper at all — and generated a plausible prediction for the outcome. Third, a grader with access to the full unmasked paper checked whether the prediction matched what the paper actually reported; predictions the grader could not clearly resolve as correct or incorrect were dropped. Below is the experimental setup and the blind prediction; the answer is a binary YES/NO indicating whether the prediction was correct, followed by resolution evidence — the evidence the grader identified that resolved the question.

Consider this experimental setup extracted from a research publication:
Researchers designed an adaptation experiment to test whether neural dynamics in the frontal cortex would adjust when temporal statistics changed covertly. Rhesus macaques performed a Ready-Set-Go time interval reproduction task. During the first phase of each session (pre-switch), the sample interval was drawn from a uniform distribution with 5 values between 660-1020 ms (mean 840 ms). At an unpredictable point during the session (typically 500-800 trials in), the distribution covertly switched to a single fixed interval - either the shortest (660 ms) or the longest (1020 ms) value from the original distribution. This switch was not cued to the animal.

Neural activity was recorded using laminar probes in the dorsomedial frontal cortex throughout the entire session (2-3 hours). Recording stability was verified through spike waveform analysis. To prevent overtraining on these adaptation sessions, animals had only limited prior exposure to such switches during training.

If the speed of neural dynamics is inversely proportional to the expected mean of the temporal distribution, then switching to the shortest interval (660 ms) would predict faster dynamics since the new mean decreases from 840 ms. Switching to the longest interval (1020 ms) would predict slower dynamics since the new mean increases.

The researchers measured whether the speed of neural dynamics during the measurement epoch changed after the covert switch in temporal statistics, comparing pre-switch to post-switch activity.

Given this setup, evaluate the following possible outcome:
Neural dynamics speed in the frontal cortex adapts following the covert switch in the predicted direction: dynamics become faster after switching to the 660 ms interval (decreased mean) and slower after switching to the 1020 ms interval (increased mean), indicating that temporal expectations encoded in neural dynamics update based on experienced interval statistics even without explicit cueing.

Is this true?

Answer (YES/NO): YES